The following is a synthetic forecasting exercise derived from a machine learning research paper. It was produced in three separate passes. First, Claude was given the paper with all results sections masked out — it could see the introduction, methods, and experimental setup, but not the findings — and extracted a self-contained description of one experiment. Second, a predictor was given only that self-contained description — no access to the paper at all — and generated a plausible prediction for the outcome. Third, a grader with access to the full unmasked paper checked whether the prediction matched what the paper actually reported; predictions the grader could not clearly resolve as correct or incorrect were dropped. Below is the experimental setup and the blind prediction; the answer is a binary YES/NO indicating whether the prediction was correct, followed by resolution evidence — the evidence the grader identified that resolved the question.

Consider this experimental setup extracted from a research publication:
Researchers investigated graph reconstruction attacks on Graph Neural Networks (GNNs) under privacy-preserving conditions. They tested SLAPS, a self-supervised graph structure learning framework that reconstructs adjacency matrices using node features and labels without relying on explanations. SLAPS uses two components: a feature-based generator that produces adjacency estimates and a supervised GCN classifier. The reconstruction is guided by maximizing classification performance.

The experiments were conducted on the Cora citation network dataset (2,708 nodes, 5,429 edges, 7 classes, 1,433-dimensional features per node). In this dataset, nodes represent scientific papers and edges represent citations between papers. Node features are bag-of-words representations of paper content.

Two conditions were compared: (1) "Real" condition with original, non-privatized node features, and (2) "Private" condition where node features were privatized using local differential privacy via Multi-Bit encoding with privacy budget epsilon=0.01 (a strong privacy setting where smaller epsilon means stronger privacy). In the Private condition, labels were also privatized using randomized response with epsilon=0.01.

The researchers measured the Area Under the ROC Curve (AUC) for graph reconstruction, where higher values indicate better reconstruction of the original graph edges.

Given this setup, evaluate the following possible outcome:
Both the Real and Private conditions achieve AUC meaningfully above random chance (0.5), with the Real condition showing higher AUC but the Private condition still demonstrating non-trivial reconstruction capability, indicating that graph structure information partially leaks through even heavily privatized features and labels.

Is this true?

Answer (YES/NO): NO